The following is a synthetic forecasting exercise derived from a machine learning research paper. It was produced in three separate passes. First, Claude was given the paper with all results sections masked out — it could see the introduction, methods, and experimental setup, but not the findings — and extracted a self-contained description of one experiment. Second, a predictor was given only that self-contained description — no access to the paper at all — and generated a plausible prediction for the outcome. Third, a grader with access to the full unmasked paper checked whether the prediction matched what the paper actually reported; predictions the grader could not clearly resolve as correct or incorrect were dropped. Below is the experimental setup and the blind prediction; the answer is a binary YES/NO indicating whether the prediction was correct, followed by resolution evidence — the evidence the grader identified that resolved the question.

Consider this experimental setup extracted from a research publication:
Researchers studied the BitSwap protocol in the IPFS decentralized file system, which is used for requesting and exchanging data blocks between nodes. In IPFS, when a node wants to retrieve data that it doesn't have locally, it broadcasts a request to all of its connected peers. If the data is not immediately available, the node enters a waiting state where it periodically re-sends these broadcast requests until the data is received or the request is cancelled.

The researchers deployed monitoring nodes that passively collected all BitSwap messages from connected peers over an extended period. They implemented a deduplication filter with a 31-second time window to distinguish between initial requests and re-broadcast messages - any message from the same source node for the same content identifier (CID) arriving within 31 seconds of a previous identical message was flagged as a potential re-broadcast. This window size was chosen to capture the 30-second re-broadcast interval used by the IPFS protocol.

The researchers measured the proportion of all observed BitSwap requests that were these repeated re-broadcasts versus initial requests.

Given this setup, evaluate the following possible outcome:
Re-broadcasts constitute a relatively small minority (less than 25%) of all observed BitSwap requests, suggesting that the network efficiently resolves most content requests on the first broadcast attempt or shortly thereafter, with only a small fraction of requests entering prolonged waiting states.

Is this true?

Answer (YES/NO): NO